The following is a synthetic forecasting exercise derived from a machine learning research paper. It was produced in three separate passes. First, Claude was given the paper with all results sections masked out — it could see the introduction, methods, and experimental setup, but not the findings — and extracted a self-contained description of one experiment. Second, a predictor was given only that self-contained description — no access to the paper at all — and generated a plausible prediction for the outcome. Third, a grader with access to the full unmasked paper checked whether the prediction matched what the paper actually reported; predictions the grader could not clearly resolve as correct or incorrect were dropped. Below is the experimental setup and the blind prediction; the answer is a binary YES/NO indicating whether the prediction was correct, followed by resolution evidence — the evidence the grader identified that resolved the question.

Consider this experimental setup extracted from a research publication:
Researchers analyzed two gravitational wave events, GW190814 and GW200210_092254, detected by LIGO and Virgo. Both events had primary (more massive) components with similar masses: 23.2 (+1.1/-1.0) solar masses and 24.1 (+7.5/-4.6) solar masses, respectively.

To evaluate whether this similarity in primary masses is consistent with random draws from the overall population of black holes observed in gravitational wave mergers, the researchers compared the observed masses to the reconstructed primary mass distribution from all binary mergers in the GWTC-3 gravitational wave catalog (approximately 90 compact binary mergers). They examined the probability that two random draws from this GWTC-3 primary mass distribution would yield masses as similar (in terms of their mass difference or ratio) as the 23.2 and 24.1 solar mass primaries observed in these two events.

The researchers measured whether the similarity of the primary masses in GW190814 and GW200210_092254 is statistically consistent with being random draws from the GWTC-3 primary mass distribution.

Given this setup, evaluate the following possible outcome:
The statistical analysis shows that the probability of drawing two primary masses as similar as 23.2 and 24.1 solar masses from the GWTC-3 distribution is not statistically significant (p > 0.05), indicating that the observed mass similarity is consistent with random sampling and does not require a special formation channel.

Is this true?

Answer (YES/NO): NO